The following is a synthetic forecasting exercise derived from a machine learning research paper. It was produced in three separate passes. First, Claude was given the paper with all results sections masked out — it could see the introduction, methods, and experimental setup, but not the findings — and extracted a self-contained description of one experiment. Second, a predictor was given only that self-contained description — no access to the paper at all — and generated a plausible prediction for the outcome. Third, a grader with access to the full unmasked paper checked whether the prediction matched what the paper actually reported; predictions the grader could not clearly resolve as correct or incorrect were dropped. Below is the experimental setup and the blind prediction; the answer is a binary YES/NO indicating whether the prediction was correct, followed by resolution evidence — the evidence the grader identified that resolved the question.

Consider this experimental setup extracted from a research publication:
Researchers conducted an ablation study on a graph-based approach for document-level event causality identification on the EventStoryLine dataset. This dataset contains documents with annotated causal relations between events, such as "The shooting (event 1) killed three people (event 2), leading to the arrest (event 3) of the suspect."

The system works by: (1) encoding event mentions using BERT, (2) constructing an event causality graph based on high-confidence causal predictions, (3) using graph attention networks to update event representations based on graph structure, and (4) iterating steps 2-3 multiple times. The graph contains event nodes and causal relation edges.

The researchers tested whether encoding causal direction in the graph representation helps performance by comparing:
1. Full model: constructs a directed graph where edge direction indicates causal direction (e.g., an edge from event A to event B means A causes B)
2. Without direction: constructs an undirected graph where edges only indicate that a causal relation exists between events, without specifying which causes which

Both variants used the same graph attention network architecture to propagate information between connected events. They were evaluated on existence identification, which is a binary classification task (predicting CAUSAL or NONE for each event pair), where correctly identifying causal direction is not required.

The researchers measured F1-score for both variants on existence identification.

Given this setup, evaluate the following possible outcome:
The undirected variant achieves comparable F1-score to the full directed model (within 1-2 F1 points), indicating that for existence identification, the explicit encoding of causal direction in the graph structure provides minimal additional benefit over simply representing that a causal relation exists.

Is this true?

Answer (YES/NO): NO